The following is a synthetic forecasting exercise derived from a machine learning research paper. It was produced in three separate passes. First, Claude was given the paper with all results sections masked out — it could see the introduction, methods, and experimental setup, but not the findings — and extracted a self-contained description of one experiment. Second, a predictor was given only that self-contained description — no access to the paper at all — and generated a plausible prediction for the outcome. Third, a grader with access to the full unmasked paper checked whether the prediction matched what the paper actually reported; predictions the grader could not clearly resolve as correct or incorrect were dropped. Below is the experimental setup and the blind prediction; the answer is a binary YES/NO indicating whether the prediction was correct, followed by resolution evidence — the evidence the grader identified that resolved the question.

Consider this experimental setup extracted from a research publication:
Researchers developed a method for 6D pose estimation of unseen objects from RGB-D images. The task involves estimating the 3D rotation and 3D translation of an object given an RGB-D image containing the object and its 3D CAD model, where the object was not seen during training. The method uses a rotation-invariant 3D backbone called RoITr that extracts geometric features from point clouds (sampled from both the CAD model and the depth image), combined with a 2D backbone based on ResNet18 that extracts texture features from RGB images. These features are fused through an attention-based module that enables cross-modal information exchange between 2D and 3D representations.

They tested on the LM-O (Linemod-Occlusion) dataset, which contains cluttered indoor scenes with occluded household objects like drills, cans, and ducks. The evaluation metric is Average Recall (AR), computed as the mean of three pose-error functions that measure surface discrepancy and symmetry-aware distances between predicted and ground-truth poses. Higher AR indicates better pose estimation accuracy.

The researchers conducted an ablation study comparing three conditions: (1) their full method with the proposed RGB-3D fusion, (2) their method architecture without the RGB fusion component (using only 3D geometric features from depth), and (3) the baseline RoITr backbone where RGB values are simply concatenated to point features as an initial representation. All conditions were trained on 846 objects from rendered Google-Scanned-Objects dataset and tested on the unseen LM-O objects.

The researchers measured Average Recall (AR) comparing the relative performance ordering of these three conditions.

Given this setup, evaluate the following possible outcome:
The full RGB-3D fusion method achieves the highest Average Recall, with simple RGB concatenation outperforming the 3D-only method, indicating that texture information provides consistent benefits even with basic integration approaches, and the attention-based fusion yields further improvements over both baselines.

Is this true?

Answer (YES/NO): YES